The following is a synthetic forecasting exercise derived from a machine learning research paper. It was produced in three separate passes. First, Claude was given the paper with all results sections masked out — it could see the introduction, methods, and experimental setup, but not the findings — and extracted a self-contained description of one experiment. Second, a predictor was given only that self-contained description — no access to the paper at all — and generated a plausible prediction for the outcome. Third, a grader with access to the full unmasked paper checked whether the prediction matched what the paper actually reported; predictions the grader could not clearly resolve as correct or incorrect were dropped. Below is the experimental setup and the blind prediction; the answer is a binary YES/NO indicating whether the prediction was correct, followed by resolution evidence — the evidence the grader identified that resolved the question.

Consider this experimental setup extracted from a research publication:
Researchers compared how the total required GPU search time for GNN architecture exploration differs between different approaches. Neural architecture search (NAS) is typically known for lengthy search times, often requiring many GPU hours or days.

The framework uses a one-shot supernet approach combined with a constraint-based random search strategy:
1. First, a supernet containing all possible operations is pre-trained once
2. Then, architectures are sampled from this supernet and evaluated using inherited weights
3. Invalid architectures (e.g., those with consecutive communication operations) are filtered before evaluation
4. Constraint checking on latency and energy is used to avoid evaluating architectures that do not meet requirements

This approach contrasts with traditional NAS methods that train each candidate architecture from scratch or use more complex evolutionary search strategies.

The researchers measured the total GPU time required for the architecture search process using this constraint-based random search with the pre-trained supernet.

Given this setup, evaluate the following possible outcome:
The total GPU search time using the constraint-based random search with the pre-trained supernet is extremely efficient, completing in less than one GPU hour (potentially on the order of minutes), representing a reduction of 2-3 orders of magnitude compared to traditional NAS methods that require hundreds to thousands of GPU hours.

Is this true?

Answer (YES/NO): NO